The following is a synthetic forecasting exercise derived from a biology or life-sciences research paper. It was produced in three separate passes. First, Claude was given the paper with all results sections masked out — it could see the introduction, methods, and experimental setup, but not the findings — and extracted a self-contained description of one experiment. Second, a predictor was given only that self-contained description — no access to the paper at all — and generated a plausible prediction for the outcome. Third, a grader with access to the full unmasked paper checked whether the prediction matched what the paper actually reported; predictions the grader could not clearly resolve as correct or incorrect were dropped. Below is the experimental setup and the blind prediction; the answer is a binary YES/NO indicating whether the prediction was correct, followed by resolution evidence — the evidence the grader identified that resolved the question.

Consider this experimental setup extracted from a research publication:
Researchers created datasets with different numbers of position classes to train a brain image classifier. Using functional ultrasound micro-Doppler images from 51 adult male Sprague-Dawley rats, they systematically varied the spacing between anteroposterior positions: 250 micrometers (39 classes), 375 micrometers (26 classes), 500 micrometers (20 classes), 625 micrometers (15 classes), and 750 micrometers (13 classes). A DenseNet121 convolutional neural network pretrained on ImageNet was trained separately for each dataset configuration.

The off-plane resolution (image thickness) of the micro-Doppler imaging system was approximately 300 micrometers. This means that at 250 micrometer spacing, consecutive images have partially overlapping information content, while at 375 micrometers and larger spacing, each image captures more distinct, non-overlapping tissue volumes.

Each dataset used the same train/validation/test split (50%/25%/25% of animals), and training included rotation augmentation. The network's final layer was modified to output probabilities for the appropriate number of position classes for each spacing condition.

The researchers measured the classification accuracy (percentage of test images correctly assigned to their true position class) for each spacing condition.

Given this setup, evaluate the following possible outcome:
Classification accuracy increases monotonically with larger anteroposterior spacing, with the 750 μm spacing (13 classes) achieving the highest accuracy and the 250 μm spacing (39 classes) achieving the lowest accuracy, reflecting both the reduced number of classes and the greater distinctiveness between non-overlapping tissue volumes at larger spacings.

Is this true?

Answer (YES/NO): YES